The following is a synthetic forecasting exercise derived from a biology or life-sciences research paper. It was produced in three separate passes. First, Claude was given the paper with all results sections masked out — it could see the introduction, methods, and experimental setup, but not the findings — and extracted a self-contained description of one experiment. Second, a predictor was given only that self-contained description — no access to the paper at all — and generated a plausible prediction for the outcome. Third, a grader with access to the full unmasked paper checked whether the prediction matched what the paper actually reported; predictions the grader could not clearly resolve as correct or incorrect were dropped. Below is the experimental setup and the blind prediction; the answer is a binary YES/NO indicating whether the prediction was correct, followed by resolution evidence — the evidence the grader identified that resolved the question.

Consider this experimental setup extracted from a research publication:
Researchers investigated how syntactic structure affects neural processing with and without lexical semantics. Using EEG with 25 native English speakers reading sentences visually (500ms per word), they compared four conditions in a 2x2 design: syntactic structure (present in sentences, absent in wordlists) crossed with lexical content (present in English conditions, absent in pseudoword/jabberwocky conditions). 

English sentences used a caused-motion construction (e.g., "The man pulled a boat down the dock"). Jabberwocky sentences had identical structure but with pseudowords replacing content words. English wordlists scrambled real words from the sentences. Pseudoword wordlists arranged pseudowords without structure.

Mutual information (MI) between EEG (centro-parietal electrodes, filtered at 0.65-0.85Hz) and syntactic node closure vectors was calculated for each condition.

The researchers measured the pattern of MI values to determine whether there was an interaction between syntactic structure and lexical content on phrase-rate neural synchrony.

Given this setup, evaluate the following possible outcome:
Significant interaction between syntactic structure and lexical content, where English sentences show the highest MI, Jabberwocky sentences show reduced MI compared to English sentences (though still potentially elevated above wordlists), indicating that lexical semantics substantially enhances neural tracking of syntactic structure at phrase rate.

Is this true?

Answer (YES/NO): NO